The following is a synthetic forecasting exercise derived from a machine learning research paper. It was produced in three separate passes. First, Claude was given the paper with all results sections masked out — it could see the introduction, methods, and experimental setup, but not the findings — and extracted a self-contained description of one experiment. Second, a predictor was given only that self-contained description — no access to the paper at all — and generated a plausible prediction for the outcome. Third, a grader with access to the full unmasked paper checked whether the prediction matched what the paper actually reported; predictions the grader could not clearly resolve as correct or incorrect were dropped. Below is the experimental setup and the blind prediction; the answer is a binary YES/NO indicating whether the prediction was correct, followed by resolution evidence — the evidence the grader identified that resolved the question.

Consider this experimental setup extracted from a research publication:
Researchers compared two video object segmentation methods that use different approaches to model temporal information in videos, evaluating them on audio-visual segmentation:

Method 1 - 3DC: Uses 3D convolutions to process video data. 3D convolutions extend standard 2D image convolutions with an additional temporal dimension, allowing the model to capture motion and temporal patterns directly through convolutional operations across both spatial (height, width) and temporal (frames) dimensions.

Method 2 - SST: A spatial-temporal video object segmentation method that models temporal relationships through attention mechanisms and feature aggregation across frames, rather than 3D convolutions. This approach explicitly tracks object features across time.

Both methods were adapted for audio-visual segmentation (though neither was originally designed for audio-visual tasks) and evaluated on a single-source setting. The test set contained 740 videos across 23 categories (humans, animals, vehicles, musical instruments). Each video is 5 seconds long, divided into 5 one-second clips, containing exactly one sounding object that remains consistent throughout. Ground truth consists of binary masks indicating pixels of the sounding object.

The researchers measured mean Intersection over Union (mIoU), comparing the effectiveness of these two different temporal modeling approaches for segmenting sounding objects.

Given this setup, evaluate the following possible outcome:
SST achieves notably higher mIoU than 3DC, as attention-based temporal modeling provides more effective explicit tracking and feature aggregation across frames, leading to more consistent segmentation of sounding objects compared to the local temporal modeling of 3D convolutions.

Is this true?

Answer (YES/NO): YES